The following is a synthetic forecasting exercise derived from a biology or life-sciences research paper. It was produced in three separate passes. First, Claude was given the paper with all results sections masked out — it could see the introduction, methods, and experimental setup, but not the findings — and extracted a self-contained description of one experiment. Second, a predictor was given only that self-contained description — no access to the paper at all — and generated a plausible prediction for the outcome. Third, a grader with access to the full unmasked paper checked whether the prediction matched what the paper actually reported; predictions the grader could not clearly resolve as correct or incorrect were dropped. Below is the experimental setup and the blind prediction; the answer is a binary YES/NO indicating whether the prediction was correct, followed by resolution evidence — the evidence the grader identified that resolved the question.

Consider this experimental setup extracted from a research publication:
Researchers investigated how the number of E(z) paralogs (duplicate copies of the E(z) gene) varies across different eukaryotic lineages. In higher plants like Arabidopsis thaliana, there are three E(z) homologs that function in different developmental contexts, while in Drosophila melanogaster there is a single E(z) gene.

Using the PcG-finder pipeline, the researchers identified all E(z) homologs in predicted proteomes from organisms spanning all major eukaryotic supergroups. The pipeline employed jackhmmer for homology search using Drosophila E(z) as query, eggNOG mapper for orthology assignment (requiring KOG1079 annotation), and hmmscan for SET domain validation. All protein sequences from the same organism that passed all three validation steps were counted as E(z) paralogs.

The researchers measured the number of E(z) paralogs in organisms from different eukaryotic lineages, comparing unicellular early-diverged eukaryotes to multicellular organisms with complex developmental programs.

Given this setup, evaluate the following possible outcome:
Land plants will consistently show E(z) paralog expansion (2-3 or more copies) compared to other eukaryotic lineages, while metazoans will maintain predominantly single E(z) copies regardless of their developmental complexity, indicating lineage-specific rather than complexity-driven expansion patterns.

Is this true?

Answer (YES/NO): NO